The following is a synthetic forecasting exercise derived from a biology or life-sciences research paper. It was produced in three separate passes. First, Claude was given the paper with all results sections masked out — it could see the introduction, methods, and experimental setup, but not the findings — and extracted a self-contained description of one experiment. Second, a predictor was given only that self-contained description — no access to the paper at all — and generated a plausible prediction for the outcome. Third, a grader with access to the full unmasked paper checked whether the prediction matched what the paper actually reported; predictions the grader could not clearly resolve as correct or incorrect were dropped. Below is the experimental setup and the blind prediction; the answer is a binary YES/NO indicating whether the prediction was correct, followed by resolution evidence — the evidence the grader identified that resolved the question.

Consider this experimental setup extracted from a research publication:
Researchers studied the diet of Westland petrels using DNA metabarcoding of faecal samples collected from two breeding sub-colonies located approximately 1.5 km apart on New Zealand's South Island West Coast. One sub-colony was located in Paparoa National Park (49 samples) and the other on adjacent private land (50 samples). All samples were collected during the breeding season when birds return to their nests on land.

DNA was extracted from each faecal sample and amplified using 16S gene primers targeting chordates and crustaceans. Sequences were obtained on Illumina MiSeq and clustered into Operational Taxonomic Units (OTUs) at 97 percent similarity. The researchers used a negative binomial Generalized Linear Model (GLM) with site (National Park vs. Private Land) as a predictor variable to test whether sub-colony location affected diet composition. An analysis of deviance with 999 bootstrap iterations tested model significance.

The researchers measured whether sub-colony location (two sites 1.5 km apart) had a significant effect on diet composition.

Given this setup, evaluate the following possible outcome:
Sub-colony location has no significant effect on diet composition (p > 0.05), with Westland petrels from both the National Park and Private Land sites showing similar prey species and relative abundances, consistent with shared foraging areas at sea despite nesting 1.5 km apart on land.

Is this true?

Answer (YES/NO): NO